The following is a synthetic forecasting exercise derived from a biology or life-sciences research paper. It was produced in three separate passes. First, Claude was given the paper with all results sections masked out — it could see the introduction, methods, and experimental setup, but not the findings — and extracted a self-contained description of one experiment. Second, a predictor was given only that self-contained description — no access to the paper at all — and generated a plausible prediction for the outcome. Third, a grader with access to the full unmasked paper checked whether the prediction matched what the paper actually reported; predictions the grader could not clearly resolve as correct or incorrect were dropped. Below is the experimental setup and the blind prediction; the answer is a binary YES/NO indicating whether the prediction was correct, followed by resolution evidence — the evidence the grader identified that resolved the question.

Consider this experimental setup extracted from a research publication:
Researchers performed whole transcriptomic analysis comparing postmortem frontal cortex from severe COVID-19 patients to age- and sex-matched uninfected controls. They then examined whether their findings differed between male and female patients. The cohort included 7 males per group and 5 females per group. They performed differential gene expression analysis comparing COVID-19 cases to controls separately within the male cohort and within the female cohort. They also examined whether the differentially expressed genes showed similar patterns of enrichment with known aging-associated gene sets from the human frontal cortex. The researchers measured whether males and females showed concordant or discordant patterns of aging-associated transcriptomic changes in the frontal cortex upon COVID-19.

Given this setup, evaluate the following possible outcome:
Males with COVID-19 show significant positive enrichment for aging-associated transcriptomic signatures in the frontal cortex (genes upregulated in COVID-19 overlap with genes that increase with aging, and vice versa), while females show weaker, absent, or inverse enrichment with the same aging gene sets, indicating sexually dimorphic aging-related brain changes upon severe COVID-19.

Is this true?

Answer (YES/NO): NO